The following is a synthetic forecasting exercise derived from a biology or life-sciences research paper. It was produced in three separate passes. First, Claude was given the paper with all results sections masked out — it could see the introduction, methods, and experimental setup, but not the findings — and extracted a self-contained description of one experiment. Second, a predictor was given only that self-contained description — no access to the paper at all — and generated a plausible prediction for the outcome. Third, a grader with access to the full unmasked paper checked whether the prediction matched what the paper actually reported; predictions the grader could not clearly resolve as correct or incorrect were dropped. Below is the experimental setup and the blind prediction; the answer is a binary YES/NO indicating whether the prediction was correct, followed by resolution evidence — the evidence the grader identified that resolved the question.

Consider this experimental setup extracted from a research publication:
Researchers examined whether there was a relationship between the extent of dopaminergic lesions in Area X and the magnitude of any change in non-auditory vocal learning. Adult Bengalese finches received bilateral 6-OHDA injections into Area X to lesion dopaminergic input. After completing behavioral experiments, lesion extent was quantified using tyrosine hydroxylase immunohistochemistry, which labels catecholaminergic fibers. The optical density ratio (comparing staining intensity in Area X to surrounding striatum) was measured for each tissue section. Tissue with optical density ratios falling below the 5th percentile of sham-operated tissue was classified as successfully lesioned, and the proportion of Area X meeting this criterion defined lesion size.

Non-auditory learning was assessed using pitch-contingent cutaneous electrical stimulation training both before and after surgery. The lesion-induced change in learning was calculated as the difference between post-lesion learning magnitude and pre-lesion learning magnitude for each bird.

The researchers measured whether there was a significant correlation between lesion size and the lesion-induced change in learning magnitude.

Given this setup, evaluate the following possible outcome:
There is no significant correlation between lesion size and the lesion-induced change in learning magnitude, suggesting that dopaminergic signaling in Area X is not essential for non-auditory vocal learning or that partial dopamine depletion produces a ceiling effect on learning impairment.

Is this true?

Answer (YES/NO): NO